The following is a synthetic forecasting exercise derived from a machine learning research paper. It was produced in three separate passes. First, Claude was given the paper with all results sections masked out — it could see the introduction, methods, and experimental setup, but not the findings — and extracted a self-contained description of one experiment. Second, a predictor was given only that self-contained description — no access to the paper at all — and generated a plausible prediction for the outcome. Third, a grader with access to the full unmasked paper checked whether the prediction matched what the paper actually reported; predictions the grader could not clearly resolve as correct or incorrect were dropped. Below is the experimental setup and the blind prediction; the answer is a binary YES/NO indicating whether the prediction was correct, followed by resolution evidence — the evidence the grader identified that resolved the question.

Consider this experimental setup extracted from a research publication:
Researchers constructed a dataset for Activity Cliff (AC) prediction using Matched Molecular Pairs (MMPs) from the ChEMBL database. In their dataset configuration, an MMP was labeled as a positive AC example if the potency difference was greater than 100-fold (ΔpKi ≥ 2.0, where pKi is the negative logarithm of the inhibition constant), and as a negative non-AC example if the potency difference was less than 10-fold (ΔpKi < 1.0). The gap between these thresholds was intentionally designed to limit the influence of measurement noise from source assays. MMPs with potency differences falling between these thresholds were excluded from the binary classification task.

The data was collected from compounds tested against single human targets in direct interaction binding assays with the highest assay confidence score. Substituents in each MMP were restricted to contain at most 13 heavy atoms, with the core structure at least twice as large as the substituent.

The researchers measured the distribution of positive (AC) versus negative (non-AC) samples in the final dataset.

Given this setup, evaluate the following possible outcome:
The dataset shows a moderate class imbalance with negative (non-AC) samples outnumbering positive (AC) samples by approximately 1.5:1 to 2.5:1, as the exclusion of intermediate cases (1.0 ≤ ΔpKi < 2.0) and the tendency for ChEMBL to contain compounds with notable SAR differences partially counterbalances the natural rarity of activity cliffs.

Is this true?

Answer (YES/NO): NO